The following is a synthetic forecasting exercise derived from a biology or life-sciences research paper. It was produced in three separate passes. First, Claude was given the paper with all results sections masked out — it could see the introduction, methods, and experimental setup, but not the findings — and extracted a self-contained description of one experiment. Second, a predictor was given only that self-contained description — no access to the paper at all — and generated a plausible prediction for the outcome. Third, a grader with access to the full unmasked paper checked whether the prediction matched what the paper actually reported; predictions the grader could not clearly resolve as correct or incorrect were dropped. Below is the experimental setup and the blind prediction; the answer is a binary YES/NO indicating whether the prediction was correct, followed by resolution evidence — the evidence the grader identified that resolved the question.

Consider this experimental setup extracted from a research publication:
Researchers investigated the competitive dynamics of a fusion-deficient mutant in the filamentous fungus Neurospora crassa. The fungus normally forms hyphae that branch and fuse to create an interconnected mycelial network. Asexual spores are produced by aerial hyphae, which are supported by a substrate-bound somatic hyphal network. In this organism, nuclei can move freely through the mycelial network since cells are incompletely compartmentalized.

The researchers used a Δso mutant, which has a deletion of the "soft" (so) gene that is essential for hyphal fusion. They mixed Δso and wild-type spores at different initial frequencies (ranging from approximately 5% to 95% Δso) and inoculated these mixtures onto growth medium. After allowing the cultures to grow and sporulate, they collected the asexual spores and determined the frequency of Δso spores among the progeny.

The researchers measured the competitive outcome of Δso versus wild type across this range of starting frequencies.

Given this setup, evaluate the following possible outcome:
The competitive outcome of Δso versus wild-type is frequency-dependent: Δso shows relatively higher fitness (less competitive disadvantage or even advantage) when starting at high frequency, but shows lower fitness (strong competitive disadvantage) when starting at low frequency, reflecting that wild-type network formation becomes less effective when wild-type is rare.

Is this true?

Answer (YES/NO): NO